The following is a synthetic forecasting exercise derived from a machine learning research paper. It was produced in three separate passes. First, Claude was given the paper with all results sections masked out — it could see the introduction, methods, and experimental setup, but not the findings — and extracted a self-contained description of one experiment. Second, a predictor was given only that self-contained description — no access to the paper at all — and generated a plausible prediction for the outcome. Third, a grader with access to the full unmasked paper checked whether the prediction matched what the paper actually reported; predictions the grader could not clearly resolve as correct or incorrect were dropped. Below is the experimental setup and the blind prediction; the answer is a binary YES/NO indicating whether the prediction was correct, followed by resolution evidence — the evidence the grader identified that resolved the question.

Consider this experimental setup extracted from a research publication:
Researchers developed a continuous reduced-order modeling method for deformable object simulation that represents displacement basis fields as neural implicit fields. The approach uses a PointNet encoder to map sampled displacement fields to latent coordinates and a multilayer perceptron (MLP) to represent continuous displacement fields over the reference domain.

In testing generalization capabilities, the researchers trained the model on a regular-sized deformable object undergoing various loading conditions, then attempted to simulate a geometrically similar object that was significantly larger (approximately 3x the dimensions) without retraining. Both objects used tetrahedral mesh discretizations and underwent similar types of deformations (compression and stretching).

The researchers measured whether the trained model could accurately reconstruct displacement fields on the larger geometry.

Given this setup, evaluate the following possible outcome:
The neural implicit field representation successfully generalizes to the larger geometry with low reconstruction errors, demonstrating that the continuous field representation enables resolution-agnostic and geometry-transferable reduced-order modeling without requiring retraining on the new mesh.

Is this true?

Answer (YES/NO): NO